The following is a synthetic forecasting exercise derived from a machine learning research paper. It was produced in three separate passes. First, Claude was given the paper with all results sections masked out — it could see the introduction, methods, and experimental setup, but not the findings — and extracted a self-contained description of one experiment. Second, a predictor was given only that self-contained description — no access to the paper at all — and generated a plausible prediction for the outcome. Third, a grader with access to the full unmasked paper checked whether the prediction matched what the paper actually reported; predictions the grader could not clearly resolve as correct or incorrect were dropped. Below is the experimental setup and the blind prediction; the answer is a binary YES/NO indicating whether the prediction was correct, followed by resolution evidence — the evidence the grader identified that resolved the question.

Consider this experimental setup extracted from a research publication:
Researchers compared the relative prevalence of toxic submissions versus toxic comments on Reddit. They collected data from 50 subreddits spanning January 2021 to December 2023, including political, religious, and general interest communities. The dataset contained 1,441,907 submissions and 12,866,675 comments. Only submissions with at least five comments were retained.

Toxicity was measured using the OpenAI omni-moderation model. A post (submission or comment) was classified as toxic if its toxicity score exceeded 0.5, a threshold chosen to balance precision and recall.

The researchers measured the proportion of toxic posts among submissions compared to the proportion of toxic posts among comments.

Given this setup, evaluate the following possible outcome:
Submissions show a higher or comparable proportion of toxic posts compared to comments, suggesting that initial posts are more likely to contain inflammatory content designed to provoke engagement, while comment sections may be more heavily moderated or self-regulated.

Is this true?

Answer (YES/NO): NO